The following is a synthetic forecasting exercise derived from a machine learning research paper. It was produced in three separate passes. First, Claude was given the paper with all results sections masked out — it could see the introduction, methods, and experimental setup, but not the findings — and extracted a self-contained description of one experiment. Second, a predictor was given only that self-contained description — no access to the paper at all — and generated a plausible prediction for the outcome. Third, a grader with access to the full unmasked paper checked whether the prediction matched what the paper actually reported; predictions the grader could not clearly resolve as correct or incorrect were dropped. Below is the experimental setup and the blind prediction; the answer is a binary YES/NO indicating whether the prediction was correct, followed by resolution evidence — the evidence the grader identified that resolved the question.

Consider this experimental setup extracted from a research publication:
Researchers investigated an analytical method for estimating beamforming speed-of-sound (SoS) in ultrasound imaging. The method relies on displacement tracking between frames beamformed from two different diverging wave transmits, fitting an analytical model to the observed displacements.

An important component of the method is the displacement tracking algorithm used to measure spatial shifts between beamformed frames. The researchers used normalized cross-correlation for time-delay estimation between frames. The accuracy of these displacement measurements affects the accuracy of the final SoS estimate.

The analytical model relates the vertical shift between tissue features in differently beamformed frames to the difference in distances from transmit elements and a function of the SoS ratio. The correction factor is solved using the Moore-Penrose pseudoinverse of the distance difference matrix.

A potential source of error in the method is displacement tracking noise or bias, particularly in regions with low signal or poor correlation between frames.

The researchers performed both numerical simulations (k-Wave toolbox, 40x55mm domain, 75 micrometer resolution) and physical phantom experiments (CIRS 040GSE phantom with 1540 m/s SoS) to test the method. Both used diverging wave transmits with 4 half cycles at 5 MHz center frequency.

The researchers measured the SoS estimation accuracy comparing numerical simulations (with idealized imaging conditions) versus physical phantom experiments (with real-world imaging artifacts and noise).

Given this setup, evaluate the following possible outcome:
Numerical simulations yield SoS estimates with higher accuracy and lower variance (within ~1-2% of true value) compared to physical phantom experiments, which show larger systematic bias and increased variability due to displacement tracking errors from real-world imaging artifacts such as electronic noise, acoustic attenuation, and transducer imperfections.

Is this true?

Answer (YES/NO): NO